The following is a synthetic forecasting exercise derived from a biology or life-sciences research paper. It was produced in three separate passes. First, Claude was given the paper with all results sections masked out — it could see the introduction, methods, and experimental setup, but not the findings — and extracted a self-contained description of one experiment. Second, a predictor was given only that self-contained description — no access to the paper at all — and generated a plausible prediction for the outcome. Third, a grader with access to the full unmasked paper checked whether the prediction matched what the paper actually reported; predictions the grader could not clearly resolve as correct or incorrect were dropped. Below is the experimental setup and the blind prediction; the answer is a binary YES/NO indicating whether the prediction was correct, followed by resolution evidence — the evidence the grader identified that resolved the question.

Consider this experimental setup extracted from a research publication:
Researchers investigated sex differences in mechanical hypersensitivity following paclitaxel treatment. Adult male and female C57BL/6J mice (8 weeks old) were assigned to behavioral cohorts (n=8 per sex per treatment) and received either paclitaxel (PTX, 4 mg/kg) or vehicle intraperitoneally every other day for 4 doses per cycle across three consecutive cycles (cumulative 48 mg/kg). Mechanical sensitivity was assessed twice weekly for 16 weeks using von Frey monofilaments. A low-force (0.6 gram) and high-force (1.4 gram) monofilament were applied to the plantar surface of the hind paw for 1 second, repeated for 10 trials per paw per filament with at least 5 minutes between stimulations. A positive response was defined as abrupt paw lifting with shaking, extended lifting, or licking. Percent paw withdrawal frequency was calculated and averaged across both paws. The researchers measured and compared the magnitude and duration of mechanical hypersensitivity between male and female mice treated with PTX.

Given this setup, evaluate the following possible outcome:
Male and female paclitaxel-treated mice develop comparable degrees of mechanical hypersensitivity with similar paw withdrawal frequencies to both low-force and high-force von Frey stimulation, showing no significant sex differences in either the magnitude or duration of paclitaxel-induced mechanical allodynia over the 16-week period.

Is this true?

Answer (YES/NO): YES